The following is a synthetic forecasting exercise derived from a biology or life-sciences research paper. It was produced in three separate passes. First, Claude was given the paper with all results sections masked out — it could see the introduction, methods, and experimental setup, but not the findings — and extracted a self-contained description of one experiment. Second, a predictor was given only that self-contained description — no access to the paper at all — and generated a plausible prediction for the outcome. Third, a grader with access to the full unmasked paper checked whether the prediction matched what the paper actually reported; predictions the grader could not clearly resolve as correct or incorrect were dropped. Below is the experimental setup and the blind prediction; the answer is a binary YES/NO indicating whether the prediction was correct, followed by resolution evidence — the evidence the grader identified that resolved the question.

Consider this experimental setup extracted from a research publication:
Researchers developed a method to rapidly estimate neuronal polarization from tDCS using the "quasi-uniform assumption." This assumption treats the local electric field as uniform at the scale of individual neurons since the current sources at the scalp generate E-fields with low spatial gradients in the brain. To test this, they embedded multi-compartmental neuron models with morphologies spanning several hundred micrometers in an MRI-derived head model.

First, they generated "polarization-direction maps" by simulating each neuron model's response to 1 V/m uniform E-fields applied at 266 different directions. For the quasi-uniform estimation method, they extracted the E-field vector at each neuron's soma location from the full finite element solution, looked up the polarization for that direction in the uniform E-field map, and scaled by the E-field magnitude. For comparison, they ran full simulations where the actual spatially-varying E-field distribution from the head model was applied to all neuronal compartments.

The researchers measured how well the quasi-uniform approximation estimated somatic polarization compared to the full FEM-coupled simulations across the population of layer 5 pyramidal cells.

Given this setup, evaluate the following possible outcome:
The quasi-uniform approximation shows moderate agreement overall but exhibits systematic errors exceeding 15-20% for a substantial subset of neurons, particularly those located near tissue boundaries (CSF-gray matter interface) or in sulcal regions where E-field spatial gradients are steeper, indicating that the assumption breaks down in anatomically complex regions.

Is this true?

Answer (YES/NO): NO